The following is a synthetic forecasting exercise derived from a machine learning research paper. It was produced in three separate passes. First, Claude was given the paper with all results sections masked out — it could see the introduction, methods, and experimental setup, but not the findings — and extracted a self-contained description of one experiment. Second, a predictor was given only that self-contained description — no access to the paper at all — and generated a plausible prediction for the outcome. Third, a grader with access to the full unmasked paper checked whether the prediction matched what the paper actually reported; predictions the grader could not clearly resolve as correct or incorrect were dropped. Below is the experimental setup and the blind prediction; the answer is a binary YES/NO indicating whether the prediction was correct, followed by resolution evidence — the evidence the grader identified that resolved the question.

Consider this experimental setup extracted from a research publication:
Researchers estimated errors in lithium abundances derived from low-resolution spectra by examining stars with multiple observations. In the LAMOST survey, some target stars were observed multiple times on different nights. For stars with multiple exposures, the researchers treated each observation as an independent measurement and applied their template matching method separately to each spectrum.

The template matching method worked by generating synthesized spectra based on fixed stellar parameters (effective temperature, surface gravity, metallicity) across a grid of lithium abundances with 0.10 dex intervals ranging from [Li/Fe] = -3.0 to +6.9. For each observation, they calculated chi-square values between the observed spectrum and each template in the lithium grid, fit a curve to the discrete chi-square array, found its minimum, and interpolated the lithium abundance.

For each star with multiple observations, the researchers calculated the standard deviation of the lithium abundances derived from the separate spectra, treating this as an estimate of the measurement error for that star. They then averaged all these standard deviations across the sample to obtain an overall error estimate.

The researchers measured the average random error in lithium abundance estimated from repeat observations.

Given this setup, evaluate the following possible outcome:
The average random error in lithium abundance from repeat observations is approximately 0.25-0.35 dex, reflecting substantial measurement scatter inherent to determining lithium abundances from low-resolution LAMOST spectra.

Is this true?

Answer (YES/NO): NO